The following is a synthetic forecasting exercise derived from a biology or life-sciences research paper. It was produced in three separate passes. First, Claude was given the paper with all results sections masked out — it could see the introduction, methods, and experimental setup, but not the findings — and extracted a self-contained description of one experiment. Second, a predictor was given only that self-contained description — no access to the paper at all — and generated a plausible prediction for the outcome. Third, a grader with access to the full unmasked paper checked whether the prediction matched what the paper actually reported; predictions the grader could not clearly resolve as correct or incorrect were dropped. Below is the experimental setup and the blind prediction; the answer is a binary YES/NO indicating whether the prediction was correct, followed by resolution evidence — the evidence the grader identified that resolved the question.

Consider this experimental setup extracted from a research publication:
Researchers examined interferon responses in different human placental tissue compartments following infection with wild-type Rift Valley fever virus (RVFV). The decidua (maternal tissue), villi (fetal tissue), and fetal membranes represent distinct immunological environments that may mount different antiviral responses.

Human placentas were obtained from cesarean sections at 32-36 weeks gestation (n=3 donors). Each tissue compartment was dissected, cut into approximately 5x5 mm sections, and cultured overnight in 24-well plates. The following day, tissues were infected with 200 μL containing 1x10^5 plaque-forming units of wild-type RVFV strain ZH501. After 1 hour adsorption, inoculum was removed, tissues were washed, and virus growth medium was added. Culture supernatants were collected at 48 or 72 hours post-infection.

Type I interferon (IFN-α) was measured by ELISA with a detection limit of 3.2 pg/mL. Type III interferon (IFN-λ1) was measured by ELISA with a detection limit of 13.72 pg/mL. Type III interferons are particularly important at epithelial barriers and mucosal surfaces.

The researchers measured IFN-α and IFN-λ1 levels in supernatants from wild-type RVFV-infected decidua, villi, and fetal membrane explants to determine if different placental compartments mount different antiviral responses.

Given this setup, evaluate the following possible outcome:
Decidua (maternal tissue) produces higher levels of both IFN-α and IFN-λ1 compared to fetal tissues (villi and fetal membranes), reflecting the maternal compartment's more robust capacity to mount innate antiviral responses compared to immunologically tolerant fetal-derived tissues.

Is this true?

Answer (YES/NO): NO